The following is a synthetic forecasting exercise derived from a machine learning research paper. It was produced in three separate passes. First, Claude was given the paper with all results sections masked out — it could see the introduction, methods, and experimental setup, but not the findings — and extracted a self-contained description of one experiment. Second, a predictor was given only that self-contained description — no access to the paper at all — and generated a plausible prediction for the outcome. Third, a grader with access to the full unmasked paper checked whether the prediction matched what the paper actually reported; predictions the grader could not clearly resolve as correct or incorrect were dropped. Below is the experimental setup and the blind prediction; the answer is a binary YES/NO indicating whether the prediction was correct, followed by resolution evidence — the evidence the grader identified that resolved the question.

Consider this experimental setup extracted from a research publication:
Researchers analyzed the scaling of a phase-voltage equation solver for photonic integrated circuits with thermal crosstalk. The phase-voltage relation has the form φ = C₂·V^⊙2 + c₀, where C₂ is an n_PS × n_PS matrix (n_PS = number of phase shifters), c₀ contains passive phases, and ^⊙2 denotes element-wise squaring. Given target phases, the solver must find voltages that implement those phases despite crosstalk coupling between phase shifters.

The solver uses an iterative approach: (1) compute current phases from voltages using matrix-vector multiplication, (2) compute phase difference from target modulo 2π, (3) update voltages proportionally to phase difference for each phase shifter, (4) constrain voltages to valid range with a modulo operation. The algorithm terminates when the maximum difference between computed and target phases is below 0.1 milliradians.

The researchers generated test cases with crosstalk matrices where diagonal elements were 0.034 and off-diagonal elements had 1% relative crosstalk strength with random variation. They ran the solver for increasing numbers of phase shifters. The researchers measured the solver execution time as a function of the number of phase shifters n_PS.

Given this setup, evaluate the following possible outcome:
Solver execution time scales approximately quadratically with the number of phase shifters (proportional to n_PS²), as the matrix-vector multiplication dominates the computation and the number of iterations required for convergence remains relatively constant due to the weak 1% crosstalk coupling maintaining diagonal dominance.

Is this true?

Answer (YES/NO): NO